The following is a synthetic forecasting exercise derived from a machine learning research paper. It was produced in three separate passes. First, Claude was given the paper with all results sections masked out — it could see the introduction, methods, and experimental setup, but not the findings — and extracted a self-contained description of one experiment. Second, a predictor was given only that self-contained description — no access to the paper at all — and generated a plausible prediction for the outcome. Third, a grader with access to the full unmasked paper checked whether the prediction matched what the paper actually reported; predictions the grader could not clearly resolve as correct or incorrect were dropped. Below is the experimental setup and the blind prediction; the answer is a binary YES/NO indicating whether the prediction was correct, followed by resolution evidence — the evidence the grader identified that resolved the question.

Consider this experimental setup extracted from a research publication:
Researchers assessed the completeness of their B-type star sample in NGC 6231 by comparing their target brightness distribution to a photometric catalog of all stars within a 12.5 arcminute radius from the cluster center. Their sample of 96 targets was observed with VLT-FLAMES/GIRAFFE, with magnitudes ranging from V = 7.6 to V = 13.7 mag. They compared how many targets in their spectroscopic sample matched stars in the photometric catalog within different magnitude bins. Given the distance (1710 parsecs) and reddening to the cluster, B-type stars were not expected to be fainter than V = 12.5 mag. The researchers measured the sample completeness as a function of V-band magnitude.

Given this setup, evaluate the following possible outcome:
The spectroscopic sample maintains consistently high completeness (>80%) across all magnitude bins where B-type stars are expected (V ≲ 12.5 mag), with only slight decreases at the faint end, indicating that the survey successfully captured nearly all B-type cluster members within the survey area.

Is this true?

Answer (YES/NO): NO